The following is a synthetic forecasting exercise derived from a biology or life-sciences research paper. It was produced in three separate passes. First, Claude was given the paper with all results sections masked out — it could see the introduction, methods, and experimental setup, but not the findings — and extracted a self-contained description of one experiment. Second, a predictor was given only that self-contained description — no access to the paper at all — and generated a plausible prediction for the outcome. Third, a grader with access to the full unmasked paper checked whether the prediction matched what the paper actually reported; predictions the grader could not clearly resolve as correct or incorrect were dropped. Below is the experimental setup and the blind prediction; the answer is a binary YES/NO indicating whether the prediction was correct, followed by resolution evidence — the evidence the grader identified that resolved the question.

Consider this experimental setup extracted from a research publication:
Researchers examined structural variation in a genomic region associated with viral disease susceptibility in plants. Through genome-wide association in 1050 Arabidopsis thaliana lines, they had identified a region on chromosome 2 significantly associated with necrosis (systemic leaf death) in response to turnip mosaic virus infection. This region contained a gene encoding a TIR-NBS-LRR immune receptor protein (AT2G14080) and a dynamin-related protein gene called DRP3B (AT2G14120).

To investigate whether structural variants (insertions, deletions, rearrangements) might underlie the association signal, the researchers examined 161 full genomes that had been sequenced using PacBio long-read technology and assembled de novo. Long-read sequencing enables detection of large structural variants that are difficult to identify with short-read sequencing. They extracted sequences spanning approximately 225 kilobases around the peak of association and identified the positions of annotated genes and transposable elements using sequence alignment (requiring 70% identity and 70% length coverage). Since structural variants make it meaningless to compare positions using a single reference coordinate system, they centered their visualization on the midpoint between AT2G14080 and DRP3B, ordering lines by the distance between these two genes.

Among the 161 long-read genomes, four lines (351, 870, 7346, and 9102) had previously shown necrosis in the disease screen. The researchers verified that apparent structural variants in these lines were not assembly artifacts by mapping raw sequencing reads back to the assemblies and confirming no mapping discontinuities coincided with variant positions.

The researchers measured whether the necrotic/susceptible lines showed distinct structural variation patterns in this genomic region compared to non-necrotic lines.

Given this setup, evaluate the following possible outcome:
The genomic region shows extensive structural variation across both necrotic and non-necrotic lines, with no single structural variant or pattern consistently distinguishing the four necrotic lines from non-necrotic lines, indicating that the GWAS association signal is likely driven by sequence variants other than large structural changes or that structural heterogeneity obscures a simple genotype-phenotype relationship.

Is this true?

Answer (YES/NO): NO